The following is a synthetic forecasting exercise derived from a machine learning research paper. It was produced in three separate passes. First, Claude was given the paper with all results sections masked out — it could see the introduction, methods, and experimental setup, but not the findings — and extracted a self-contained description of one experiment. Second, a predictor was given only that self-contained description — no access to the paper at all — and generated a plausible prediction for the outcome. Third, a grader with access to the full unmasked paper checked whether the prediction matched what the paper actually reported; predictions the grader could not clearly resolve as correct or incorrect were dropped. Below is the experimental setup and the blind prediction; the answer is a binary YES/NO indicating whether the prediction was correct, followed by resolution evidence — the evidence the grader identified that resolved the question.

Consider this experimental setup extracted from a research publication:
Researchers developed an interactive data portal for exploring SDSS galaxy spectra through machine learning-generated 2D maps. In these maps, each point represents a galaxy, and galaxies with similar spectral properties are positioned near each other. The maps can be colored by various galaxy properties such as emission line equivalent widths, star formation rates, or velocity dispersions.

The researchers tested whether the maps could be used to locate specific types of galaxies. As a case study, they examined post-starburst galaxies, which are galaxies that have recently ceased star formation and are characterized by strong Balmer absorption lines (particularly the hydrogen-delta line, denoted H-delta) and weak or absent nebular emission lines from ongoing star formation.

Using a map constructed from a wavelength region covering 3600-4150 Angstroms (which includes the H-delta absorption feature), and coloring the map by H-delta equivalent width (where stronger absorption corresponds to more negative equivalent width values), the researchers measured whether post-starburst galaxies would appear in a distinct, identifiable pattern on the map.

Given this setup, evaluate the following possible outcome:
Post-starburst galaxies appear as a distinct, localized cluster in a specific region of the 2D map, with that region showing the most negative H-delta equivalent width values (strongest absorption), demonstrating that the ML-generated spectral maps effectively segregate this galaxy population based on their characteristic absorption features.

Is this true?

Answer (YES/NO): YES